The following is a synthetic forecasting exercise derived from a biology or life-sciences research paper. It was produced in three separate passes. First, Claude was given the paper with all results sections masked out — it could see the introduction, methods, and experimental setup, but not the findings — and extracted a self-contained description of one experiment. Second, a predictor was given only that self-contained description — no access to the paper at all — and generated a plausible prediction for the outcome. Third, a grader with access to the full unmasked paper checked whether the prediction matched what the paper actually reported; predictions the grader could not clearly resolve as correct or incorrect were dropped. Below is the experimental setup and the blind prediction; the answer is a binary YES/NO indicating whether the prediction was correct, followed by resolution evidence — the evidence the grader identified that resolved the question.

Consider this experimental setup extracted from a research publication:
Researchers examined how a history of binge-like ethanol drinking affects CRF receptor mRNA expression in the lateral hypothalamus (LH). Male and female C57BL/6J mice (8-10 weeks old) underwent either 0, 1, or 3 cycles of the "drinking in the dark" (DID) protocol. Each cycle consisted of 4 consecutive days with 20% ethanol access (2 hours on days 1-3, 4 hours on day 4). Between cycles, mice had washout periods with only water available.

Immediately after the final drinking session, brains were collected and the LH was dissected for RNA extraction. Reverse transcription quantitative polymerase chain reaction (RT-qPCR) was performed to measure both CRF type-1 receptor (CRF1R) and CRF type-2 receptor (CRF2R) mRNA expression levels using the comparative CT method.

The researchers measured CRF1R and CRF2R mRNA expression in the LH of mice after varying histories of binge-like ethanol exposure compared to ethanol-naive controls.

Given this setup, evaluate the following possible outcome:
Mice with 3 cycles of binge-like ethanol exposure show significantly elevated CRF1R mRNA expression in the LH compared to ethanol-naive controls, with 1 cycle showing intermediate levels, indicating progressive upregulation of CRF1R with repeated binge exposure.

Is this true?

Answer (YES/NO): NO